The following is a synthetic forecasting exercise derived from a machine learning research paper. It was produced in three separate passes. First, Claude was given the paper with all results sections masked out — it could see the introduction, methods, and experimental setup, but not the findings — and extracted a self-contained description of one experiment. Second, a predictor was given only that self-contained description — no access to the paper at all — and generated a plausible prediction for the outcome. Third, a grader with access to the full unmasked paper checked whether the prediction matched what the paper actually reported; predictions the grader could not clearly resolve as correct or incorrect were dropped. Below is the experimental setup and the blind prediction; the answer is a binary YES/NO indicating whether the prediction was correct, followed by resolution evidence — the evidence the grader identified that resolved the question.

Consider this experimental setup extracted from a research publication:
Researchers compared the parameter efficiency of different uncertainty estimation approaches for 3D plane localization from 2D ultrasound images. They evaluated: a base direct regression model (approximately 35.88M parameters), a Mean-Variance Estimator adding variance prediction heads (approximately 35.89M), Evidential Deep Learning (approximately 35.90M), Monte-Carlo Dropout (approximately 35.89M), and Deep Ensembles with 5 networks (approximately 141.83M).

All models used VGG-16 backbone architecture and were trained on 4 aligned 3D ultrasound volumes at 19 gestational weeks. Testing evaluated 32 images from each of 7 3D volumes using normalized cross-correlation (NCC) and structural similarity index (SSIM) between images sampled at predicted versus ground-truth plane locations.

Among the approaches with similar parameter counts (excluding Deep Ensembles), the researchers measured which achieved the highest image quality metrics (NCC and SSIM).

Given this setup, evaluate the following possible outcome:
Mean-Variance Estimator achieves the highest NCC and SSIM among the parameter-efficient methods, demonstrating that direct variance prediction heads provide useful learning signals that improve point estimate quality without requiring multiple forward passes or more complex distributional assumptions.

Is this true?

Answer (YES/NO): NO